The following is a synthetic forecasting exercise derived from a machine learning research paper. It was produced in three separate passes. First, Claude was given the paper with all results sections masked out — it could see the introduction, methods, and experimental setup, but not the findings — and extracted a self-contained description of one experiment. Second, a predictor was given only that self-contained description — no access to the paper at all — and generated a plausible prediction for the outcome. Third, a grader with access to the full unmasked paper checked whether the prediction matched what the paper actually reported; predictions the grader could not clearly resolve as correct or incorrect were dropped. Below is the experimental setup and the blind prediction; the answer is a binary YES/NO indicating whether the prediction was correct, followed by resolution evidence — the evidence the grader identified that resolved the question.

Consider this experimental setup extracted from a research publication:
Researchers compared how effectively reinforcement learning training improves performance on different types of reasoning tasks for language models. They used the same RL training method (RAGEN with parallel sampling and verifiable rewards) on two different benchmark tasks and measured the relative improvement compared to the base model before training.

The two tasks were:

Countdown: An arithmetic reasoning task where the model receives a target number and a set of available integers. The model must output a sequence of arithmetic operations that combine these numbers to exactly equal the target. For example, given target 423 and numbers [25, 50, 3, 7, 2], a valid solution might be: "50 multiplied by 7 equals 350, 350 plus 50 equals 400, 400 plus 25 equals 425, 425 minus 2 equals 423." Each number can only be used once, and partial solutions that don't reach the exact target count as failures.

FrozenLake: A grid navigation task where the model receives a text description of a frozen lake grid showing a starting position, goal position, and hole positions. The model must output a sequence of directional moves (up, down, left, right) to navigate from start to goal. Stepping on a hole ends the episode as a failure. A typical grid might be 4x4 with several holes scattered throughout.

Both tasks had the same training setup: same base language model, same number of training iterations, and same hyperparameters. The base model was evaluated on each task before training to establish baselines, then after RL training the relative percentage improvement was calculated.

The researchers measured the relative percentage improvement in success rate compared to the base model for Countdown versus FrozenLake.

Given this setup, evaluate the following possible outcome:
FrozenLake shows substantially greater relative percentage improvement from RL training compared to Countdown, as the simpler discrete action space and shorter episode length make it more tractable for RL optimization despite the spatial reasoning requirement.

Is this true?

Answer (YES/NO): NO